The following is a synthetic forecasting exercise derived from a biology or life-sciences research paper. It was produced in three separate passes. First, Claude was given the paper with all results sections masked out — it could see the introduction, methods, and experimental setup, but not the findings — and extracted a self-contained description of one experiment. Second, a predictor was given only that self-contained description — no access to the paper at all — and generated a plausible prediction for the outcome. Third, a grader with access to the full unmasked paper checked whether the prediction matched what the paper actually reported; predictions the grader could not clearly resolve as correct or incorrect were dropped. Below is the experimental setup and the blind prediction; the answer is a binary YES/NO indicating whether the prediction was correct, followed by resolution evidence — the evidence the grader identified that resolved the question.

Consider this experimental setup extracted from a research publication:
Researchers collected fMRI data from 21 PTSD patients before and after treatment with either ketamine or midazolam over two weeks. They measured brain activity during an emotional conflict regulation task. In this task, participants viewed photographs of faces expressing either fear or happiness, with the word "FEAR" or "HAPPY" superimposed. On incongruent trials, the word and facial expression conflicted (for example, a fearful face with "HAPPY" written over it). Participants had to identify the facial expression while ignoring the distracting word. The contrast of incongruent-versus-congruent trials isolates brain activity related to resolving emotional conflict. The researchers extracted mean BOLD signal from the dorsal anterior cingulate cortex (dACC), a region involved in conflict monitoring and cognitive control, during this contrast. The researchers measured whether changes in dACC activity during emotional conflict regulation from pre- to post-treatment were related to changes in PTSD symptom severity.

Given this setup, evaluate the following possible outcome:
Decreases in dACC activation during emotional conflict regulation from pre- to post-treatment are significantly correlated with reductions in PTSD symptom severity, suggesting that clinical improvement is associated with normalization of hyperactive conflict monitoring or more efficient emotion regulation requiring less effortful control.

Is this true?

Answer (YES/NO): NO